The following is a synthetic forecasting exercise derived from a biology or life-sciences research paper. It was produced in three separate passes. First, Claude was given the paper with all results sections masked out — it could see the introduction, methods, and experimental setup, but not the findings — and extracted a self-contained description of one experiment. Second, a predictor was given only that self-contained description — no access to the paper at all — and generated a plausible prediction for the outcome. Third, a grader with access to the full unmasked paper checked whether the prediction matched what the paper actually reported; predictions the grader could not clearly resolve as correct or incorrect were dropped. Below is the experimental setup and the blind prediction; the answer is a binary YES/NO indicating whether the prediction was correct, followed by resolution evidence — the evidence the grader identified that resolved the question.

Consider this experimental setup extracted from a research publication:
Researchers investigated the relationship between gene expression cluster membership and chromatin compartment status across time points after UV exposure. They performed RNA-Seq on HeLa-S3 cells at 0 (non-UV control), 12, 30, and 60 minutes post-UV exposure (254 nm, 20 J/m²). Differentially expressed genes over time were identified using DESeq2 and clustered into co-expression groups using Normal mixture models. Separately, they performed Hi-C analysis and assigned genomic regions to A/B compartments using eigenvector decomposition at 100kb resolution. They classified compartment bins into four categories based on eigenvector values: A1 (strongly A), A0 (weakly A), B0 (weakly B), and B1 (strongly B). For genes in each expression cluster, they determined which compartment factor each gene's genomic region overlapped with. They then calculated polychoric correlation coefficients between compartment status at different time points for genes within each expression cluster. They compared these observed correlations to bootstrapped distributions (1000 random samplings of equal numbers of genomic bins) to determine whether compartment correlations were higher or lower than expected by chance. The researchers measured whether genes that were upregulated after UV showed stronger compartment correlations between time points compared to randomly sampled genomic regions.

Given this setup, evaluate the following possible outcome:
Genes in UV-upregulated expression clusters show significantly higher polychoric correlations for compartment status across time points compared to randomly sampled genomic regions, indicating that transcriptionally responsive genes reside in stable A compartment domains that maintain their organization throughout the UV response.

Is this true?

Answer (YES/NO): NO